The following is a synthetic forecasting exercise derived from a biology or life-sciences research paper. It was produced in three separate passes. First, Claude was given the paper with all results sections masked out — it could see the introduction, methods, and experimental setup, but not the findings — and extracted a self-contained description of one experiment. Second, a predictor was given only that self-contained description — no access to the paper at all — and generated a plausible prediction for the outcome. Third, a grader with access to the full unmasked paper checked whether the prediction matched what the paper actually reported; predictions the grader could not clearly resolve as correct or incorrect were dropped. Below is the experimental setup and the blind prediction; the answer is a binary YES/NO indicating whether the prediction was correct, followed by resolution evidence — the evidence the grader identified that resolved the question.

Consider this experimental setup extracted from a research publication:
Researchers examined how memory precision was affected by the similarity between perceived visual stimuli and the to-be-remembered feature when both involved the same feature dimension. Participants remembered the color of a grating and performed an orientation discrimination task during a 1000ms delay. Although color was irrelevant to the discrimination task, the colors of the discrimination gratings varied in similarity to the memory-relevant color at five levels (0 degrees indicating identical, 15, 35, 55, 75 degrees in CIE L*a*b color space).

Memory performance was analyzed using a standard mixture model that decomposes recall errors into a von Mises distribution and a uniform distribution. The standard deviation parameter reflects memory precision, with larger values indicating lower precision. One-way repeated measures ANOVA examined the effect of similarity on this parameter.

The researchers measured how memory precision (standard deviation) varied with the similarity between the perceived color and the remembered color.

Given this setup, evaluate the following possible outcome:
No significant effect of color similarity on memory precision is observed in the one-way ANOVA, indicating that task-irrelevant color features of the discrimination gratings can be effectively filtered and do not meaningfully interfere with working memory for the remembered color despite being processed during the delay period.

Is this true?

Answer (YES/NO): NO